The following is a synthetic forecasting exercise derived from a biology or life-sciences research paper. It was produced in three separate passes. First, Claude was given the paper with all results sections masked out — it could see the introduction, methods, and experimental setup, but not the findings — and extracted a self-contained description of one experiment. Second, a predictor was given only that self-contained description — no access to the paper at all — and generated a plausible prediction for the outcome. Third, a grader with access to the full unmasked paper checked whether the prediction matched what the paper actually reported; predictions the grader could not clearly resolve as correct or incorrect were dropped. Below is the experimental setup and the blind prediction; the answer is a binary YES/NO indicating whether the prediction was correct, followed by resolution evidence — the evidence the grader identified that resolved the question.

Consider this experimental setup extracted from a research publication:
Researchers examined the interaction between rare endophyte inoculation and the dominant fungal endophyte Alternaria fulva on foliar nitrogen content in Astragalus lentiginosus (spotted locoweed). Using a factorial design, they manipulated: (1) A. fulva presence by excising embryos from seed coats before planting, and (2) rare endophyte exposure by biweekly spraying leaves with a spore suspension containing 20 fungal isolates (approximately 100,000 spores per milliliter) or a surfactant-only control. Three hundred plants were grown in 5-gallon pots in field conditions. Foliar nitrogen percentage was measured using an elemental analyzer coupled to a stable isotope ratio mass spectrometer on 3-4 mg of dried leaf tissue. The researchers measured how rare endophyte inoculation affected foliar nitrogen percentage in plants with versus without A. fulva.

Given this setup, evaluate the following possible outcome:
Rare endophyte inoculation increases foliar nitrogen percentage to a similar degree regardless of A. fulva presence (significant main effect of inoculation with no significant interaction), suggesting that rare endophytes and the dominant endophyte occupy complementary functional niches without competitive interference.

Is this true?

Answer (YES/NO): NO